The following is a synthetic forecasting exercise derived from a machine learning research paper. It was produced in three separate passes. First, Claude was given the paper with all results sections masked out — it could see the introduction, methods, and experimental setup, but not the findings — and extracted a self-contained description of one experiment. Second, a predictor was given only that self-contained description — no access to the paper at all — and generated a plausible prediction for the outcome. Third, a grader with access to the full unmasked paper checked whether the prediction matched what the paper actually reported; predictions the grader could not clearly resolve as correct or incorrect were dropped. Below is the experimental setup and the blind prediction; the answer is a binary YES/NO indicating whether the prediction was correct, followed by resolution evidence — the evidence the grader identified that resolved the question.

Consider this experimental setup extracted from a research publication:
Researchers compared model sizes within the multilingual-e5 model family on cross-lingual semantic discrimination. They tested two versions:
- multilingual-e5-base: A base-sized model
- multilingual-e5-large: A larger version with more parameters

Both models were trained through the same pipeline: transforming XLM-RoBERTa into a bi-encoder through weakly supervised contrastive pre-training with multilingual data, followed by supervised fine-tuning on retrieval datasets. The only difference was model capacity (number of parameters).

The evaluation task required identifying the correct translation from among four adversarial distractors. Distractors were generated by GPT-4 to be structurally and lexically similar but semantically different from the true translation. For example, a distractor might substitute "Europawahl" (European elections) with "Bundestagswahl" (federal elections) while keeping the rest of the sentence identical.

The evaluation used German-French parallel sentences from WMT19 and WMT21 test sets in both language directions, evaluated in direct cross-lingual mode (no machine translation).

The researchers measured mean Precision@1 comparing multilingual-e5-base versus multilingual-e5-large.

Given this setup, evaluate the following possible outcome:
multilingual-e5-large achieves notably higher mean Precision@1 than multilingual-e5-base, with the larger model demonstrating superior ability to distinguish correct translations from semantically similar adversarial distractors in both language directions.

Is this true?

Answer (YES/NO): YES